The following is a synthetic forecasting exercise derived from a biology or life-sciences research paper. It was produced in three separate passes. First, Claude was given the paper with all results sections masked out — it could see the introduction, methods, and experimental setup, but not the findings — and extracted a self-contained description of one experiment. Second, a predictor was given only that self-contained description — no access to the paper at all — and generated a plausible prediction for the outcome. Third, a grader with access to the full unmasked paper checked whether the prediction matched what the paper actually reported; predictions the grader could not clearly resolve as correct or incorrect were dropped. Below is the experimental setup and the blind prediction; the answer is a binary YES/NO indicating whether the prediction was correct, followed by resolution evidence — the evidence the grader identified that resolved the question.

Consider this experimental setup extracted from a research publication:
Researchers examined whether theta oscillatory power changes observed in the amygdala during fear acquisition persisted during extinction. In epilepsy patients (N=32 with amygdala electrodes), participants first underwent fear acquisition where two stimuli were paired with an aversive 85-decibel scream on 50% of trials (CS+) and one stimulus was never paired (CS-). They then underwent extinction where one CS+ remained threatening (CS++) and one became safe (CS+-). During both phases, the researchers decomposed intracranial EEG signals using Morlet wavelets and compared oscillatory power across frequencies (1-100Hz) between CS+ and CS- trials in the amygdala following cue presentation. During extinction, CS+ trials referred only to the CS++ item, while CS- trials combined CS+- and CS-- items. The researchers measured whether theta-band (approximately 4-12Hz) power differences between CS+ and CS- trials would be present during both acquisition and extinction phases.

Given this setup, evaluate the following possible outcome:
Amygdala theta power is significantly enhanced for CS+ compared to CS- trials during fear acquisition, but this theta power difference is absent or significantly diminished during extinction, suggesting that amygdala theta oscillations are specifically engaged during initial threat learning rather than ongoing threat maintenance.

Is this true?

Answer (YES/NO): NO